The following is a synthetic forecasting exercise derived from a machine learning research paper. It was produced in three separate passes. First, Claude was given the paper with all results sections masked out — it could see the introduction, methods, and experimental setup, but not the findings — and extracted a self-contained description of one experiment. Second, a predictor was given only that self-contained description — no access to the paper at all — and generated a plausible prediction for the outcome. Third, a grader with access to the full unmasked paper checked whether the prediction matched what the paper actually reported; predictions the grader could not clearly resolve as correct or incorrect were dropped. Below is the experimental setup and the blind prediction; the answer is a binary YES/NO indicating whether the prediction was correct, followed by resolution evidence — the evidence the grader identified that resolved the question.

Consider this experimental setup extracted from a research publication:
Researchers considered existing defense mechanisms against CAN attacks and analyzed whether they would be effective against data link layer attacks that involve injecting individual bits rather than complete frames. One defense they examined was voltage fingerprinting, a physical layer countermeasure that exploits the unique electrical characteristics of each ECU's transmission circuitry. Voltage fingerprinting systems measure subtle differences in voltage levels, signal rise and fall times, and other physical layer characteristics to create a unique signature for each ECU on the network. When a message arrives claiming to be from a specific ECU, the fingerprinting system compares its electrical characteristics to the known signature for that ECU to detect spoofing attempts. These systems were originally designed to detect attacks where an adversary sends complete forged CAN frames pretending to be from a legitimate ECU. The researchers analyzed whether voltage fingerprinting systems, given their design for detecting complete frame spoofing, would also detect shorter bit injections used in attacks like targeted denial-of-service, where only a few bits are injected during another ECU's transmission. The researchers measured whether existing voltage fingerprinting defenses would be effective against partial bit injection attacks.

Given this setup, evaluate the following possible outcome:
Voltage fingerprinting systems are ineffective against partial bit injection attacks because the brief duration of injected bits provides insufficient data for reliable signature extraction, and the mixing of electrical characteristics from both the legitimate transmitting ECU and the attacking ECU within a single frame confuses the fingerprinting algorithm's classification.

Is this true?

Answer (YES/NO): YES